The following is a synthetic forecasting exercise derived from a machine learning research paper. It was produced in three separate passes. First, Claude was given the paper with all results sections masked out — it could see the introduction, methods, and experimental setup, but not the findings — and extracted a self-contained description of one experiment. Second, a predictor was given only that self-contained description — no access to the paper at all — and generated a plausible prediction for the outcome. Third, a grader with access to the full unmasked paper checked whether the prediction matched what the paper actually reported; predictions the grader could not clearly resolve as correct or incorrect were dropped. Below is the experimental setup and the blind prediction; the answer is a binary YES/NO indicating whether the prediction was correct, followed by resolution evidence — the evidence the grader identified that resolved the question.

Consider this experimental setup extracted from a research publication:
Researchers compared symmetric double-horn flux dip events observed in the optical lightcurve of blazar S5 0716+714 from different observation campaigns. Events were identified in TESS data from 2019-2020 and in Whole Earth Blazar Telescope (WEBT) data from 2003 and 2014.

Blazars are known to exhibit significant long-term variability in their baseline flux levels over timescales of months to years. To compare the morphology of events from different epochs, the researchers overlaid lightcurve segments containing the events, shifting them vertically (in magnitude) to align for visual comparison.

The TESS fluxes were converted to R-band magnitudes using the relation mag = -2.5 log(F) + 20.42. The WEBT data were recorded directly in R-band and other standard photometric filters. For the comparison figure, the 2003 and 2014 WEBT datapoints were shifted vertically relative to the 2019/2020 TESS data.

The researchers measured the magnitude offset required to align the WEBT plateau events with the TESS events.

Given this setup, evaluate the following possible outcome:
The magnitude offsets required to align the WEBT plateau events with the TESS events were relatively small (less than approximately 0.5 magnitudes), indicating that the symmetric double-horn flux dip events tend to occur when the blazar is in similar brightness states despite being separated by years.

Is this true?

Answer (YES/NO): NO